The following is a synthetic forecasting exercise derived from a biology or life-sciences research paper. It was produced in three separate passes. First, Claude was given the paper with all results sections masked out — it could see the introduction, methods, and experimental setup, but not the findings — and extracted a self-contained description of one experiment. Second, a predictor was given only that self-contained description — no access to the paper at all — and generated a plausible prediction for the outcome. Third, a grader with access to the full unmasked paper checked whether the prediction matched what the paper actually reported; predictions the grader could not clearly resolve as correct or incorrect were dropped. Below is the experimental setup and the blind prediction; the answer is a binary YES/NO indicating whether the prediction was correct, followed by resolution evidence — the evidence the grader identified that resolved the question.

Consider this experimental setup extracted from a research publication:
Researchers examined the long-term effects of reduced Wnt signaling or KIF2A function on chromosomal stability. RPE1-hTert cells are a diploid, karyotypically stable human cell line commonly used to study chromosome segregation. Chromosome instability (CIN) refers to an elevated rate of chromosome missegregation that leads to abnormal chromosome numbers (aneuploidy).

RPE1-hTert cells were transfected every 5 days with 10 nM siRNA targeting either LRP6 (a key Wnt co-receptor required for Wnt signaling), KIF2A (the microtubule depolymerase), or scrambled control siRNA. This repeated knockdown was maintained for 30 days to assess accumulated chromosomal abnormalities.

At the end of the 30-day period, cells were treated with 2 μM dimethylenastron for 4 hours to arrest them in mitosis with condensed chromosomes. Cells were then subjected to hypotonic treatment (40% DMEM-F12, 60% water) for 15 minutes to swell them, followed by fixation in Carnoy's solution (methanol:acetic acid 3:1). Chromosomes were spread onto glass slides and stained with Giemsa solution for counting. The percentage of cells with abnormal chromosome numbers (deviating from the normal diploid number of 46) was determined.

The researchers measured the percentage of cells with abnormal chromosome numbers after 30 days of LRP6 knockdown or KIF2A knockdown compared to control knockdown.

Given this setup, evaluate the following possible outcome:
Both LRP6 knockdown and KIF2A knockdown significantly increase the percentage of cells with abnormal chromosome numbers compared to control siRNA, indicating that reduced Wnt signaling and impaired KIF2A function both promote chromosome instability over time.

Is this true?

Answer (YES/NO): YES